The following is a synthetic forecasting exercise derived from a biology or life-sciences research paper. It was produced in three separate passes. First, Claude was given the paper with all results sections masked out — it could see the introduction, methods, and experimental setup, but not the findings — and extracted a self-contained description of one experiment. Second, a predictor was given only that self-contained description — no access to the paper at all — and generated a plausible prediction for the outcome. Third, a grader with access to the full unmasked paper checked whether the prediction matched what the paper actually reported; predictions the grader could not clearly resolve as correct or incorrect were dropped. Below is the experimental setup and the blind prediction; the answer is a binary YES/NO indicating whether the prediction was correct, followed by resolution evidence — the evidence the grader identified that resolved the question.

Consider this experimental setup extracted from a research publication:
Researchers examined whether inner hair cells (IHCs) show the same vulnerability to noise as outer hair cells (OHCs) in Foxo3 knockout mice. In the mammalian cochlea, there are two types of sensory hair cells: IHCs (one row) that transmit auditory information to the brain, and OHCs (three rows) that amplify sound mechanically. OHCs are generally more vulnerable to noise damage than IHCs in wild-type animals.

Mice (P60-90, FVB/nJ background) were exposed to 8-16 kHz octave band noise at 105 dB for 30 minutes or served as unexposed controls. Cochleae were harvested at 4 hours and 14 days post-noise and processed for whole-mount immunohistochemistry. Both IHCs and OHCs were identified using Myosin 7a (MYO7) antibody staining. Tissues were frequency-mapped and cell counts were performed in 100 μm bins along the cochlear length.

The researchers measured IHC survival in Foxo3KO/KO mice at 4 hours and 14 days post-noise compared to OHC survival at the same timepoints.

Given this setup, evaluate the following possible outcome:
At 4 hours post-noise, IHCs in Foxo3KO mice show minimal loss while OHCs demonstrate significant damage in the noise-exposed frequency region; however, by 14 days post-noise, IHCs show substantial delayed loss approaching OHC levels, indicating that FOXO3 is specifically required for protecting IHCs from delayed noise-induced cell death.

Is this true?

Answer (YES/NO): NO